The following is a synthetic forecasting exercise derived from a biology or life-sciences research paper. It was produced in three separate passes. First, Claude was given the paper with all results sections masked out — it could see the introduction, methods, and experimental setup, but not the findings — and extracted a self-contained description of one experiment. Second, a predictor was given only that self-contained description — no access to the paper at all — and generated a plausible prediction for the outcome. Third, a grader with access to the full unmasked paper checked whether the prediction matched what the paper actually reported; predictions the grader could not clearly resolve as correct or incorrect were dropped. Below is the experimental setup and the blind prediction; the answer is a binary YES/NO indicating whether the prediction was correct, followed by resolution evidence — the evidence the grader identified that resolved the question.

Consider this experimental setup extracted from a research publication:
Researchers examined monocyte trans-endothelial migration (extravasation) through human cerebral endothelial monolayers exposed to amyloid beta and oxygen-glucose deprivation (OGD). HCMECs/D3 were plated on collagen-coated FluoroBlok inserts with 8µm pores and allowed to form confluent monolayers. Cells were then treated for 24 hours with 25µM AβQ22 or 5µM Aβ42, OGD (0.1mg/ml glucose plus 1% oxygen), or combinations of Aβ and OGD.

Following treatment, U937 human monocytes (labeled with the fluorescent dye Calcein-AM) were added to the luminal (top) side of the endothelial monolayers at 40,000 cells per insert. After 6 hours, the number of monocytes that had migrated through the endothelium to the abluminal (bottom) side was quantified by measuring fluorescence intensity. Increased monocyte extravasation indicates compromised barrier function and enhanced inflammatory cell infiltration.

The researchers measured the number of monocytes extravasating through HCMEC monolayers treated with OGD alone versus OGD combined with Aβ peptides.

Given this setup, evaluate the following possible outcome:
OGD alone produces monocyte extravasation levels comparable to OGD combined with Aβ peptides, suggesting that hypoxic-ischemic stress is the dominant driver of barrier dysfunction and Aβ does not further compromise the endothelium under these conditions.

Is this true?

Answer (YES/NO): NO